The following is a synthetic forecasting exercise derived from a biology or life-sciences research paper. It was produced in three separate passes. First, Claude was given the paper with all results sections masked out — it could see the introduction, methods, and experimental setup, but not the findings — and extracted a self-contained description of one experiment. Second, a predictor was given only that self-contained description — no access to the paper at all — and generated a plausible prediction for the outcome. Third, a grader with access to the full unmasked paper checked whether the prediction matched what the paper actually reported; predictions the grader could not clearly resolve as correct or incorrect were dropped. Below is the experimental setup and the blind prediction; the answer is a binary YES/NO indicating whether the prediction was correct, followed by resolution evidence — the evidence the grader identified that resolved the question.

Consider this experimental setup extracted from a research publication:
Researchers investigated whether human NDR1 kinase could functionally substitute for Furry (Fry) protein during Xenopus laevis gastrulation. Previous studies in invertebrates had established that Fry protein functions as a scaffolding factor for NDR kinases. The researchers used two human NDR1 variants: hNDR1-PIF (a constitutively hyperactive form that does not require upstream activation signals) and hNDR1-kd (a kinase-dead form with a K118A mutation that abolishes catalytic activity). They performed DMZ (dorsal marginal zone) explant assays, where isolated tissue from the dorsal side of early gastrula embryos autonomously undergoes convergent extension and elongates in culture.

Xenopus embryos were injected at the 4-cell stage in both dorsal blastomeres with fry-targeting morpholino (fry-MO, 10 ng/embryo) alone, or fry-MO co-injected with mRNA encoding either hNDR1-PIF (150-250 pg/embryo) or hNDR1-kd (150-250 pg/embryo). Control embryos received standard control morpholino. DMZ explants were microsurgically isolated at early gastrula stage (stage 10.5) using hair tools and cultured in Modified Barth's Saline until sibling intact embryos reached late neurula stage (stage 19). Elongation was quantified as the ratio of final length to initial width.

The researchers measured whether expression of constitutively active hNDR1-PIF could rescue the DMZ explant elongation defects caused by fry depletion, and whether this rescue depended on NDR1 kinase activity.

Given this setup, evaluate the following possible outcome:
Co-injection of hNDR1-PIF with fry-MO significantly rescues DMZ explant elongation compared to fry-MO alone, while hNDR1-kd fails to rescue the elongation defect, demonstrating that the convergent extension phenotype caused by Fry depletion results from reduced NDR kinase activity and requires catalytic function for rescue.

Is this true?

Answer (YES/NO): YES